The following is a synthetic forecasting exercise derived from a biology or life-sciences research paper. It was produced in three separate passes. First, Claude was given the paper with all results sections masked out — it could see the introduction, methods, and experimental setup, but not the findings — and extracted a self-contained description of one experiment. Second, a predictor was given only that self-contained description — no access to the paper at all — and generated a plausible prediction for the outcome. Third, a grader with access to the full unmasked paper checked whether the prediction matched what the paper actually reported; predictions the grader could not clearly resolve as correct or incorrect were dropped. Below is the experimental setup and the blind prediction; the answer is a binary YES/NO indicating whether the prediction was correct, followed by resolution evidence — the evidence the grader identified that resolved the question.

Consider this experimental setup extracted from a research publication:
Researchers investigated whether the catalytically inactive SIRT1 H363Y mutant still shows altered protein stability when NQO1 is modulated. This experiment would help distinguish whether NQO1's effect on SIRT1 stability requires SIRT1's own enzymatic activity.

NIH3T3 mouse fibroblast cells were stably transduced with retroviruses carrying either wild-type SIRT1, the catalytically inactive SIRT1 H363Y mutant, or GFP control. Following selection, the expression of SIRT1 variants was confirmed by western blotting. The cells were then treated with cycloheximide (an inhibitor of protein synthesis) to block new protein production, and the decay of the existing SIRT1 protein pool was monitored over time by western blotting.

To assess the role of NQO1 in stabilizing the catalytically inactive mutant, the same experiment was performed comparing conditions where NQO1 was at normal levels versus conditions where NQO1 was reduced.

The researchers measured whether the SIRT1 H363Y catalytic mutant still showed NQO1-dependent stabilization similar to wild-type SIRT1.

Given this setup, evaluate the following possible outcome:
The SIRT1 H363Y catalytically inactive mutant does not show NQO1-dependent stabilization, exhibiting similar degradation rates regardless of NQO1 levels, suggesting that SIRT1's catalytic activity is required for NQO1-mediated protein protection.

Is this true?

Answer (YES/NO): NO